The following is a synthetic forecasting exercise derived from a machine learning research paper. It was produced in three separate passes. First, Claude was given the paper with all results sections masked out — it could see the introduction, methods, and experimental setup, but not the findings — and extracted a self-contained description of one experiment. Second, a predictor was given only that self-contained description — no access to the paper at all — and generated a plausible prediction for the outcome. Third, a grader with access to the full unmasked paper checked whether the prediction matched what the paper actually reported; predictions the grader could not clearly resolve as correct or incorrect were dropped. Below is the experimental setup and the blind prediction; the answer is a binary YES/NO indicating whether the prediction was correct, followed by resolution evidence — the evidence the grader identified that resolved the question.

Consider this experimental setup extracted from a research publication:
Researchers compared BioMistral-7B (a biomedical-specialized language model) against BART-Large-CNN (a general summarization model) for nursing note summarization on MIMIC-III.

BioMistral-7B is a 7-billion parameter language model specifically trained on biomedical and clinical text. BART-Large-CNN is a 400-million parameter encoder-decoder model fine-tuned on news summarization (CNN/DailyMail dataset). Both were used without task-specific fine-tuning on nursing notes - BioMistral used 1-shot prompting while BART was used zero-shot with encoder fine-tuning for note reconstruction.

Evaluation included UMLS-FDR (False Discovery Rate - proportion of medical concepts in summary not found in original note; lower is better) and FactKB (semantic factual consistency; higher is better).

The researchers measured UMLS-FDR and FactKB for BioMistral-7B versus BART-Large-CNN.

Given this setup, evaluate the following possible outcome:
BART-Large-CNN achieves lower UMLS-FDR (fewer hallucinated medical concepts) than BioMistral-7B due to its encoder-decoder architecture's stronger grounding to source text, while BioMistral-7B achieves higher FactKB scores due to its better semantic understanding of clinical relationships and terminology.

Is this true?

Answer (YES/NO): NO